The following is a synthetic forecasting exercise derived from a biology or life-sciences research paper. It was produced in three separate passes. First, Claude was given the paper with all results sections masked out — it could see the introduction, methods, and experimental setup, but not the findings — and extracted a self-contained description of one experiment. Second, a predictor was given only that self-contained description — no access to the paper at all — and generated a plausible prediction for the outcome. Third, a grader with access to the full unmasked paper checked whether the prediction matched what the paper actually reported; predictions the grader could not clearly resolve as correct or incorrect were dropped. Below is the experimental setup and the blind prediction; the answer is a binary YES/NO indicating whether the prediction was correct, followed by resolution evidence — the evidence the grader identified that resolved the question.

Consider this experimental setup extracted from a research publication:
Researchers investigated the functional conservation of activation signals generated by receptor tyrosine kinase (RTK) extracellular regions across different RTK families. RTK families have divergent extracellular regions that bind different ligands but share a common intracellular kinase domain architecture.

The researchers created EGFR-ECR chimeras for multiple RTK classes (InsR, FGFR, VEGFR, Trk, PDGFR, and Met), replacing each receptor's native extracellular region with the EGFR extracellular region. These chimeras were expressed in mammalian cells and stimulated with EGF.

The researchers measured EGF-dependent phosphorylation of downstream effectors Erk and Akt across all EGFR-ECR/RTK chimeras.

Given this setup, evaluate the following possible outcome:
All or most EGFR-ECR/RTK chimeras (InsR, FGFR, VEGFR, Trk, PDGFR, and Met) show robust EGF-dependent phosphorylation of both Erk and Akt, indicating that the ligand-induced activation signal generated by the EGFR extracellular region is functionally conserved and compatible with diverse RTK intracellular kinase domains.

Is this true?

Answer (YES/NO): NO